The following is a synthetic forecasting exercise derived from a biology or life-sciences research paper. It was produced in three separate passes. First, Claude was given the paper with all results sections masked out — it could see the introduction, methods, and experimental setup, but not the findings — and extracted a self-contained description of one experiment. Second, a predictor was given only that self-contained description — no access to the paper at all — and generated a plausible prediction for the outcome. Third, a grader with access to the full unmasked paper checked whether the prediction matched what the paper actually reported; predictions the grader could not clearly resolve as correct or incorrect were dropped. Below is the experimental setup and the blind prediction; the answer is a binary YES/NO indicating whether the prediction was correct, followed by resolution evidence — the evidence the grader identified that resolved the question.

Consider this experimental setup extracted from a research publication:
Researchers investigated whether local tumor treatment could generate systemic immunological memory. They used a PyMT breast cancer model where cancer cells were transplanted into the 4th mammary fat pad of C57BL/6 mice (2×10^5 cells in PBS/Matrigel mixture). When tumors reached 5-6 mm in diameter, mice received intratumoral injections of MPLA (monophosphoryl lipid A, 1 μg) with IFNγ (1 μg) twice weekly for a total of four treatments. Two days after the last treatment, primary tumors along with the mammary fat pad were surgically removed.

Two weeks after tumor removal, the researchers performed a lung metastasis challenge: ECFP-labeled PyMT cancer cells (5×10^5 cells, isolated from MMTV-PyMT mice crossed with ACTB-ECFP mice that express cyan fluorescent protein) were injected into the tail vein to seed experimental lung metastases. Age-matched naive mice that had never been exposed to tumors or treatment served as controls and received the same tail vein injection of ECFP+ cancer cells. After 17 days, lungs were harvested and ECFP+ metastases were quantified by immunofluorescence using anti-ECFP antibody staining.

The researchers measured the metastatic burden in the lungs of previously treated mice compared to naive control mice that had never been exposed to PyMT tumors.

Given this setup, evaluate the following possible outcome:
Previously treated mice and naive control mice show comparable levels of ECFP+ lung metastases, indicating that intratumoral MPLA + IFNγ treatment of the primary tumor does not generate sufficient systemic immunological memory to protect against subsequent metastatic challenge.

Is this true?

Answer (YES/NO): NO